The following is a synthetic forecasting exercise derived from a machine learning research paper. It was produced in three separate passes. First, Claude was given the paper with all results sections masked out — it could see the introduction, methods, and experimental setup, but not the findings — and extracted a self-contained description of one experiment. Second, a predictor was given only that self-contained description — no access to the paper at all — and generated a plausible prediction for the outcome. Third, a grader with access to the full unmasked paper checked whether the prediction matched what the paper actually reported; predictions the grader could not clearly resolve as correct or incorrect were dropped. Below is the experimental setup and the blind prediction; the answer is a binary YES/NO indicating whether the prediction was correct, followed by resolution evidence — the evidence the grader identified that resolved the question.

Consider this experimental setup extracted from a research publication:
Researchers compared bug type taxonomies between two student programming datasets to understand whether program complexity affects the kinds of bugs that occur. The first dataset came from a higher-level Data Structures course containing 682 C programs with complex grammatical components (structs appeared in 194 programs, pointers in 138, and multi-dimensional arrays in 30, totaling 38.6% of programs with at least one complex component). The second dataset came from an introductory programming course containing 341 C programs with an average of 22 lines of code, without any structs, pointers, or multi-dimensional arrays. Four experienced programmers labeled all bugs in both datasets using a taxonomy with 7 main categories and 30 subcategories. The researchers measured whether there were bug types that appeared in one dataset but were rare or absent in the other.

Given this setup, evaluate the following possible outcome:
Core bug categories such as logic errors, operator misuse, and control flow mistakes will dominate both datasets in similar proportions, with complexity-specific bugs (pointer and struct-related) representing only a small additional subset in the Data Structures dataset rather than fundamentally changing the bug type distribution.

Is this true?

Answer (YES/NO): NO